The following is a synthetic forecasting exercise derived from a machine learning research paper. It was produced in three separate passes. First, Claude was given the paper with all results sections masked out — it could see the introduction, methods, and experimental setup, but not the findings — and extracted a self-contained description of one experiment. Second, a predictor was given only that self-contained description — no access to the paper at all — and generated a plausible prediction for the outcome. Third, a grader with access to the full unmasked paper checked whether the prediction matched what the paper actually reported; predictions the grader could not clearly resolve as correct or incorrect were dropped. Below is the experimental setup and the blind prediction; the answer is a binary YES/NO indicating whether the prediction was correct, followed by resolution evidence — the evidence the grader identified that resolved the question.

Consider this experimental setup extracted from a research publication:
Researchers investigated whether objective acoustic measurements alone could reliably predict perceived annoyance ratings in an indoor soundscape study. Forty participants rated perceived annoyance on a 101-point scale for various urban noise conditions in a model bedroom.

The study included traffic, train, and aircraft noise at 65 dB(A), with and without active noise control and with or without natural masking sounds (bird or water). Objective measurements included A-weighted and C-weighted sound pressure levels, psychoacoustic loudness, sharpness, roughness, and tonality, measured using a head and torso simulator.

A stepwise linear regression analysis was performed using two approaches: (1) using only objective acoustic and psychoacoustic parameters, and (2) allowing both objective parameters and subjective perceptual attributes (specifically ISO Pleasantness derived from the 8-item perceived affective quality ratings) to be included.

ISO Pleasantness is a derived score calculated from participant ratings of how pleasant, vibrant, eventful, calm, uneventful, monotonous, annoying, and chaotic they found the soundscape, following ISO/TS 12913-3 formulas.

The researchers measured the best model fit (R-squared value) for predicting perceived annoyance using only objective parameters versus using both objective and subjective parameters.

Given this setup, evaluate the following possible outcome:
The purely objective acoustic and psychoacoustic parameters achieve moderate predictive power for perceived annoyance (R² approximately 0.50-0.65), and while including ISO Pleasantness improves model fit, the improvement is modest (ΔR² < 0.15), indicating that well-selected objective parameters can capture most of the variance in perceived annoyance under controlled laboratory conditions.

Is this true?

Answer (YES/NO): NO